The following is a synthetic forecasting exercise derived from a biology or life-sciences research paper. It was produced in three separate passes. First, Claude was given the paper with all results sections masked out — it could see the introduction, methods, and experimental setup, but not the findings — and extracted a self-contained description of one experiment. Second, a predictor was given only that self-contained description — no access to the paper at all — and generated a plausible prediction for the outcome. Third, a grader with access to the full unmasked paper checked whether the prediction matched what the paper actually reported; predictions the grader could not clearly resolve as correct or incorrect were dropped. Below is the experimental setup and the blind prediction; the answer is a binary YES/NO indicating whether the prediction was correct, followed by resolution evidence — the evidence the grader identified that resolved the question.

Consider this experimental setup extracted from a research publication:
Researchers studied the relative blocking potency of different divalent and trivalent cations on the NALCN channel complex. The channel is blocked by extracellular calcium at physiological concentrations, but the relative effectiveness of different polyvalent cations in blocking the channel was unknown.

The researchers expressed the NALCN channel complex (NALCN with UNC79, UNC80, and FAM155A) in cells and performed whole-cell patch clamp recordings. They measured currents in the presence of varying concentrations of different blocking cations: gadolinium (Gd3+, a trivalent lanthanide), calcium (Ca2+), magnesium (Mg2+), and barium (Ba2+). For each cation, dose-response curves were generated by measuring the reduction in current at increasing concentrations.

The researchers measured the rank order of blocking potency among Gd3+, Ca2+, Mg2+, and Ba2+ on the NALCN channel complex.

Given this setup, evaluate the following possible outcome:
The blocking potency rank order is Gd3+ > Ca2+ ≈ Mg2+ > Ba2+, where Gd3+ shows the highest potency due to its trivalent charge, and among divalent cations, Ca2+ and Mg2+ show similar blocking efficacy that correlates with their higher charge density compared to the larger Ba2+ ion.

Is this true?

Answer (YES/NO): NO